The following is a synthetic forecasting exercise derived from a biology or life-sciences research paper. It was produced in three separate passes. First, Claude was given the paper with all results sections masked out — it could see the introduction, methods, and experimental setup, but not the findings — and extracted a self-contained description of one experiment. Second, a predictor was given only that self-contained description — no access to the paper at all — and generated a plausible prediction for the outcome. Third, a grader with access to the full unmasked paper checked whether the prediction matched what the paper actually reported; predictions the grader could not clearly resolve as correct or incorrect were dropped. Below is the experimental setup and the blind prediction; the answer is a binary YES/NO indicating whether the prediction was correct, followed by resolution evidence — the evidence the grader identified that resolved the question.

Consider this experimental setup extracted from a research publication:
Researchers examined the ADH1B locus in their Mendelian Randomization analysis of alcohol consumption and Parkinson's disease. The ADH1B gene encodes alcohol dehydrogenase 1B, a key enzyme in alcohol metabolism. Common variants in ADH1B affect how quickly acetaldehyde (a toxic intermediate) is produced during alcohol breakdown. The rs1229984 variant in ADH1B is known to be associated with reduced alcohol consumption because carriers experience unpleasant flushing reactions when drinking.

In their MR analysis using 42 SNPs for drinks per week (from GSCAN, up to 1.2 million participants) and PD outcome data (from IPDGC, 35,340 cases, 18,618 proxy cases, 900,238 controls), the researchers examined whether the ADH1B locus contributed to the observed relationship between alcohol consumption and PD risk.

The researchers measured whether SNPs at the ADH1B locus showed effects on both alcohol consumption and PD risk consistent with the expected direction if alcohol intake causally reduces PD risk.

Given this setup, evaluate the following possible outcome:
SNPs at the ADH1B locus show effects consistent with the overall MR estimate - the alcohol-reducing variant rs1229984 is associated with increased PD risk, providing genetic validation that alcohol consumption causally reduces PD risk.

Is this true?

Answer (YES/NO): YES